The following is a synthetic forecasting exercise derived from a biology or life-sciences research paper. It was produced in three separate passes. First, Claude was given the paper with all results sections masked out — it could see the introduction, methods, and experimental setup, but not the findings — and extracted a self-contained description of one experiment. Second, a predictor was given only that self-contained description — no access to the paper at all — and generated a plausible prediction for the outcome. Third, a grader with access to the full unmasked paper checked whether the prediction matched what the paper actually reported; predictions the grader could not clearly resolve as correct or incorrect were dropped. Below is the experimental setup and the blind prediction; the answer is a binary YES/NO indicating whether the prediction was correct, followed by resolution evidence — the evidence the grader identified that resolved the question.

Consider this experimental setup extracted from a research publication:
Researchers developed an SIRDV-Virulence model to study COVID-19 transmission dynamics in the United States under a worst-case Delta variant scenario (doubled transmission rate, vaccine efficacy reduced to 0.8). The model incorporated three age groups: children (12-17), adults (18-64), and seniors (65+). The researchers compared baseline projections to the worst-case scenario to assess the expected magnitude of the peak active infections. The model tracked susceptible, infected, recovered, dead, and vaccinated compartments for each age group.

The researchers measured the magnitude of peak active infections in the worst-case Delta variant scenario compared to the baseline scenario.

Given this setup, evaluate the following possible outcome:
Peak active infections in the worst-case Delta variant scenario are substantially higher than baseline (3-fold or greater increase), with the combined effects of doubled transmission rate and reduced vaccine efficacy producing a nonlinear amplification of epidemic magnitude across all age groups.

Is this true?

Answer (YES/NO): NO